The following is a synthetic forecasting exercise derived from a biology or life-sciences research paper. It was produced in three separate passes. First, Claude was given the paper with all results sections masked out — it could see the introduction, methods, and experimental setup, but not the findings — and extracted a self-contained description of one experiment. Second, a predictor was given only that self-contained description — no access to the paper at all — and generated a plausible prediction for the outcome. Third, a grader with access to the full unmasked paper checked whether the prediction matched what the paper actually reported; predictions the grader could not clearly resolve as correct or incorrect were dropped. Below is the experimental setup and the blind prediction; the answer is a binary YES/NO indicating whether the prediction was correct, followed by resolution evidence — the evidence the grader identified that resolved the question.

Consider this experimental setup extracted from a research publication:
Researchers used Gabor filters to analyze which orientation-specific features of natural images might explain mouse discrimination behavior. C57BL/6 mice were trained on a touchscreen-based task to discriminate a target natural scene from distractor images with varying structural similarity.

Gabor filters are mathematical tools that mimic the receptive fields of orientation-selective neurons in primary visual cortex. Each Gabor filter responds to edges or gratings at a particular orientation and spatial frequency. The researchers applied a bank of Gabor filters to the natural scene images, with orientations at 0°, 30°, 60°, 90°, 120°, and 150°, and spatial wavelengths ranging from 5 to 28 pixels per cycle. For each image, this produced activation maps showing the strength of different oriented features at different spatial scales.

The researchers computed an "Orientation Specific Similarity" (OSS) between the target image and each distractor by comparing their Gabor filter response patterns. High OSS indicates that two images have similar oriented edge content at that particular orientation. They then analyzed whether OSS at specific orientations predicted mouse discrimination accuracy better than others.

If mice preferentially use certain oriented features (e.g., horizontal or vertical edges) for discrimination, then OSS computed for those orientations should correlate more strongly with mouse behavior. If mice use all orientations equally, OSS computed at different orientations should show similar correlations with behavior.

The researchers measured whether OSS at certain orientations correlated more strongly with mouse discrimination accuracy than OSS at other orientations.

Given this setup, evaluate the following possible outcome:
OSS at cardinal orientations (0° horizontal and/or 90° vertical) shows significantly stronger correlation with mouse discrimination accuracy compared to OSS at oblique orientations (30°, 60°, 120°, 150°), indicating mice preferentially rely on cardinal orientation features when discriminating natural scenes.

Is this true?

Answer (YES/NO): NO